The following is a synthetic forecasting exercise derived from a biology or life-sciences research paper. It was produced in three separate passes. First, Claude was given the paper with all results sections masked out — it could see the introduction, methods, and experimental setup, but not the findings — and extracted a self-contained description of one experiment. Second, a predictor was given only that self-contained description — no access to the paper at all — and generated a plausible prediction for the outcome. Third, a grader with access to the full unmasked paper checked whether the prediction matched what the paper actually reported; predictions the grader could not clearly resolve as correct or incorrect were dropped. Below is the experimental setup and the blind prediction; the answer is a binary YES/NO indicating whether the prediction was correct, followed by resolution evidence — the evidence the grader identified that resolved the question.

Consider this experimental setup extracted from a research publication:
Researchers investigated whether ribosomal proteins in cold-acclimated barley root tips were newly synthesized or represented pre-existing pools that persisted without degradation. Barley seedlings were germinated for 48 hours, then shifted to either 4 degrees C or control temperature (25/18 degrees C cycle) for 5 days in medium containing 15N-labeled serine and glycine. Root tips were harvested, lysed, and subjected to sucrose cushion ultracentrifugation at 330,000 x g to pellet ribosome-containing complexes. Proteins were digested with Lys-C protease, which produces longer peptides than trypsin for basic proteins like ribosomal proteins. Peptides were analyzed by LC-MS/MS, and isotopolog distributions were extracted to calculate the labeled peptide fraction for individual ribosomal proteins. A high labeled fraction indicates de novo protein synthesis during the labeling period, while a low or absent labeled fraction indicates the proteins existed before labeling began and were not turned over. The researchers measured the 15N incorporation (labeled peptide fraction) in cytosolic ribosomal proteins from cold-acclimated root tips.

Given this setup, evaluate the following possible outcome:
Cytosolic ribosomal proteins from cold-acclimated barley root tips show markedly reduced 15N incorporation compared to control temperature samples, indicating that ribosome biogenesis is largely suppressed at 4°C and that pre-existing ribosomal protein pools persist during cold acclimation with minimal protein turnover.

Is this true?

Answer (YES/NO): NO